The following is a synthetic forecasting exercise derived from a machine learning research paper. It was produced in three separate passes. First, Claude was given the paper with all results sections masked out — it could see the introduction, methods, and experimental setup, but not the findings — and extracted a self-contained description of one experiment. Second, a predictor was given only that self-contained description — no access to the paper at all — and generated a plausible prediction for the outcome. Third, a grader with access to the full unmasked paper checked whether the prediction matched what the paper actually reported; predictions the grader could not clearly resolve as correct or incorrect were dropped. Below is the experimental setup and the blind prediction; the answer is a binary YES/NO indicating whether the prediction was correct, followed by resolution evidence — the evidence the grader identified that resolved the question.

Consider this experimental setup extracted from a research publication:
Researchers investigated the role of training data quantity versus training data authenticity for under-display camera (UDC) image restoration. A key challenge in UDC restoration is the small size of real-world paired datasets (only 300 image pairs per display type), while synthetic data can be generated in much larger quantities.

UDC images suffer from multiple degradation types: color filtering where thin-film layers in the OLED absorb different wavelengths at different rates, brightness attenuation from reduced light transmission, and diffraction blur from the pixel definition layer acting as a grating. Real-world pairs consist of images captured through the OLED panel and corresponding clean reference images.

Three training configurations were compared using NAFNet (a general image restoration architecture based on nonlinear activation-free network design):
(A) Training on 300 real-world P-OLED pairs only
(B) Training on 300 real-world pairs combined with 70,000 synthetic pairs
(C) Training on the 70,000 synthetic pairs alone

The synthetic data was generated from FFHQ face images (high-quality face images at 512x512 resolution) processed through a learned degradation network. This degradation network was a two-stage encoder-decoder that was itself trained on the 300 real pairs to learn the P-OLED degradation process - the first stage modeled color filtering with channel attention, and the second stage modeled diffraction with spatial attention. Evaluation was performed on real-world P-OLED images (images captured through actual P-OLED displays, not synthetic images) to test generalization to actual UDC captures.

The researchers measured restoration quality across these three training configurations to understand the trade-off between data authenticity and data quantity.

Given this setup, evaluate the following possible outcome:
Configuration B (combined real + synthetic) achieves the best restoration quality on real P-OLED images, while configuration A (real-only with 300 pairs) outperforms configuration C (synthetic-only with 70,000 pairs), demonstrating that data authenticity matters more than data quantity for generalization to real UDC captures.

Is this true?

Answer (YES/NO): YES